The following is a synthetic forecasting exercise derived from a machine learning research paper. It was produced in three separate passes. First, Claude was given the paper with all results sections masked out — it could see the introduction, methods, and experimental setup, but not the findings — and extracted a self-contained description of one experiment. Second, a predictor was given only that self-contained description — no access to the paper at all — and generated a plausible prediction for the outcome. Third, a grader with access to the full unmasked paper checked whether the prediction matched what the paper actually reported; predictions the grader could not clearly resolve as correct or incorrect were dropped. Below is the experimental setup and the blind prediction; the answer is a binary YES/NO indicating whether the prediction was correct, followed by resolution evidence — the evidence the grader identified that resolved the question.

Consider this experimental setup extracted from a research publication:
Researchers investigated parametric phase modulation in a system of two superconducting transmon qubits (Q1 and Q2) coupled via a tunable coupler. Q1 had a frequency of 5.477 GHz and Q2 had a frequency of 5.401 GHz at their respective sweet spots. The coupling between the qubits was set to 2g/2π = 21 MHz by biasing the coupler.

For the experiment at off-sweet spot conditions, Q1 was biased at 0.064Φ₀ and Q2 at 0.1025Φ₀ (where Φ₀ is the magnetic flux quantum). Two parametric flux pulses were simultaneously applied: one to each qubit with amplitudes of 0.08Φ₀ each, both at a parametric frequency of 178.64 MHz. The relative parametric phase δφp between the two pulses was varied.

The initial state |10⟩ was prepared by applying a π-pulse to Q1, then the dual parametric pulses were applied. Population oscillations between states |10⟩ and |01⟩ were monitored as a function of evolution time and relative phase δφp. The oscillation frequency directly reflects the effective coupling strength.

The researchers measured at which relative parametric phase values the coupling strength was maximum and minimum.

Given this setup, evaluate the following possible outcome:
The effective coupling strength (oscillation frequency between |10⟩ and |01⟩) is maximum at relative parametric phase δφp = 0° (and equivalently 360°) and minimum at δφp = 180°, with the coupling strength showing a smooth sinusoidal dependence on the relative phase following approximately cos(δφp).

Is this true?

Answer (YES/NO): NO